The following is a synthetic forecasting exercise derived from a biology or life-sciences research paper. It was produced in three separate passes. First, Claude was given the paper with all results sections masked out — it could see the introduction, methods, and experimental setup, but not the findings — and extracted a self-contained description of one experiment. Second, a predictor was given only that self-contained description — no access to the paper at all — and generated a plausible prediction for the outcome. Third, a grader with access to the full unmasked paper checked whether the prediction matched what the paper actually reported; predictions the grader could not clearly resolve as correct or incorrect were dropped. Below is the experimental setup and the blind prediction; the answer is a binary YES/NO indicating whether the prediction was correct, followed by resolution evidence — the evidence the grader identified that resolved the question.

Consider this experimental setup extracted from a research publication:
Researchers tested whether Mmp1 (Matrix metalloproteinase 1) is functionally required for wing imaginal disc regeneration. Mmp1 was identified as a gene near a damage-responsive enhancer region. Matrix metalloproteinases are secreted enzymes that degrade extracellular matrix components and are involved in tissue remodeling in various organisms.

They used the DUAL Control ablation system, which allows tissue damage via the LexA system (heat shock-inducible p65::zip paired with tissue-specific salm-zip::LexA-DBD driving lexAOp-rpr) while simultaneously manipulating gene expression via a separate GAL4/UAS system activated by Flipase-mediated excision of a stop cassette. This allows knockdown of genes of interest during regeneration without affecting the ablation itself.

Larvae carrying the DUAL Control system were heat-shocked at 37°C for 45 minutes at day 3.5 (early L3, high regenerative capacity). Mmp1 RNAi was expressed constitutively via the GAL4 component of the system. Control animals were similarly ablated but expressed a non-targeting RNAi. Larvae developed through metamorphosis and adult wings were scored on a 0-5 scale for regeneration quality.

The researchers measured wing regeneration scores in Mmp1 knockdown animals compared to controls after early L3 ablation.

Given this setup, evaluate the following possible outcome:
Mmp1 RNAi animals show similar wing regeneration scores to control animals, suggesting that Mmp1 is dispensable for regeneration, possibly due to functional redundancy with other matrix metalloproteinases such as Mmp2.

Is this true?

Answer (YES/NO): NO